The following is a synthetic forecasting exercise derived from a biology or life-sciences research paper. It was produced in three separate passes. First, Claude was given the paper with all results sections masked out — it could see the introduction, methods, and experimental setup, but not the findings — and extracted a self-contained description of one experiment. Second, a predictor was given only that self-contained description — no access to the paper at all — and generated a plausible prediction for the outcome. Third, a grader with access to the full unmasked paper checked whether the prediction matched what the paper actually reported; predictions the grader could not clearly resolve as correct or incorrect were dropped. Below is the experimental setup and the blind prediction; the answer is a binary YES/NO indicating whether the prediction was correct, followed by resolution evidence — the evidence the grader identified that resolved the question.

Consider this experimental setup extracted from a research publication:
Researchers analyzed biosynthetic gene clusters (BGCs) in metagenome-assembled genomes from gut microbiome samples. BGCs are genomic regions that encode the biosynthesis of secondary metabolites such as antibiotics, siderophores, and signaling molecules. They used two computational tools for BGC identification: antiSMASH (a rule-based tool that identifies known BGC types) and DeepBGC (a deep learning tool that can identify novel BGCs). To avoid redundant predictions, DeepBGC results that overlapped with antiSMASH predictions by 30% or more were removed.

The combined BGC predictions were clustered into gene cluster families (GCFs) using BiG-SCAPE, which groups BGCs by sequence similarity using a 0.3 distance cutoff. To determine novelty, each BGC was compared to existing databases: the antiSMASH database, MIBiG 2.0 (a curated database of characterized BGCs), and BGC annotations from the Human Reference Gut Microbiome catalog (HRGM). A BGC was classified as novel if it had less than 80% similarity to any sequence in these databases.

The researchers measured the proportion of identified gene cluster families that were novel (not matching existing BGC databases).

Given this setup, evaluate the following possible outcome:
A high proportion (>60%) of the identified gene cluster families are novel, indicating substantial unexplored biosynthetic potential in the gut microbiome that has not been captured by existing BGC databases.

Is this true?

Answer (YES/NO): YES